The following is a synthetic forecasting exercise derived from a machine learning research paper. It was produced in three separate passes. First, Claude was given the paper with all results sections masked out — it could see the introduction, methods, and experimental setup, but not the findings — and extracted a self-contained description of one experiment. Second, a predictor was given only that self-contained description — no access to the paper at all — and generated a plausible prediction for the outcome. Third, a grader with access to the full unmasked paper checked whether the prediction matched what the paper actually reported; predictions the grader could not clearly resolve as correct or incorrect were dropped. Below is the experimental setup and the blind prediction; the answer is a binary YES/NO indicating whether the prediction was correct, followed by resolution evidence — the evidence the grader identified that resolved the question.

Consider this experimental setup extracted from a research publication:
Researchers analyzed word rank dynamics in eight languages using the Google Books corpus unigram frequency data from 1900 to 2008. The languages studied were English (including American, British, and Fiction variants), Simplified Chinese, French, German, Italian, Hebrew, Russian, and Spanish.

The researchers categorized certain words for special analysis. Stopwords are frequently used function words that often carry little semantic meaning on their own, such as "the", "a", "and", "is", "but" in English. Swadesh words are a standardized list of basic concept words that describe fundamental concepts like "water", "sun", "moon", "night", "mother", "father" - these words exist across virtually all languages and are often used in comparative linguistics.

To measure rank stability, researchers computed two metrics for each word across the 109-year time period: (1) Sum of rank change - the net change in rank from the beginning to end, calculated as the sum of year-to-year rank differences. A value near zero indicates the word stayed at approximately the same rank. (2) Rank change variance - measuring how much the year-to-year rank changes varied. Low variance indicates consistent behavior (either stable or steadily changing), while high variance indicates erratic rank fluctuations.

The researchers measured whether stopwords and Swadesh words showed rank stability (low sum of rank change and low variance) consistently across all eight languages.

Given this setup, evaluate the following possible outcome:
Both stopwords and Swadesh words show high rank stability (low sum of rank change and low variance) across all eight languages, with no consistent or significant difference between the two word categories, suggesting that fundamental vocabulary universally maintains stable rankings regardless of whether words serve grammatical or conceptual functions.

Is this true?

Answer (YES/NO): YES